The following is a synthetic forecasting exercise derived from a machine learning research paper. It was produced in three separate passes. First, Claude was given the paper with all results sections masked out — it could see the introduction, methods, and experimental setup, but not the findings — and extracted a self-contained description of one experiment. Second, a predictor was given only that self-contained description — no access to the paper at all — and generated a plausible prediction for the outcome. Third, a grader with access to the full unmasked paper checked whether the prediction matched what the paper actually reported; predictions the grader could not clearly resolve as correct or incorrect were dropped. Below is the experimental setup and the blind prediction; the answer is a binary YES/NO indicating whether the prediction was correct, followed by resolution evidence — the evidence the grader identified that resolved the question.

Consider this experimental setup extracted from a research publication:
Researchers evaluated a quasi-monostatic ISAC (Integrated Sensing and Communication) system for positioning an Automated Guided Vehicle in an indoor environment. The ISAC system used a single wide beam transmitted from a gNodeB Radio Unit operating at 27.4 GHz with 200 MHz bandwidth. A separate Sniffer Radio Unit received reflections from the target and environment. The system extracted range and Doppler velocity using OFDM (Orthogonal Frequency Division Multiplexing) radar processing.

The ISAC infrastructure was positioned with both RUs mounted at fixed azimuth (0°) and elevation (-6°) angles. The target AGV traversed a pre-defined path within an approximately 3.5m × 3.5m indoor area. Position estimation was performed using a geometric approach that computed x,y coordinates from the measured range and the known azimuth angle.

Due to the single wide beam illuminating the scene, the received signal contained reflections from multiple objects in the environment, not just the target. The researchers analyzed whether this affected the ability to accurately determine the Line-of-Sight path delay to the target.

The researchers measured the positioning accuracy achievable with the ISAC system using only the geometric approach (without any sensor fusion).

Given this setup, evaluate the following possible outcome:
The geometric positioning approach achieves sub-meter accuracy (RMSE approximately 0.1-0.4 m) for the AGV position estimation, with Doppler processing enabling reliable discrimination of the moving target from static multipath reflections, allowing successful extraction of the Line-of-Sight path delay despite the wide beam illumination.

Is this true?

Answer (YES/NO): NO